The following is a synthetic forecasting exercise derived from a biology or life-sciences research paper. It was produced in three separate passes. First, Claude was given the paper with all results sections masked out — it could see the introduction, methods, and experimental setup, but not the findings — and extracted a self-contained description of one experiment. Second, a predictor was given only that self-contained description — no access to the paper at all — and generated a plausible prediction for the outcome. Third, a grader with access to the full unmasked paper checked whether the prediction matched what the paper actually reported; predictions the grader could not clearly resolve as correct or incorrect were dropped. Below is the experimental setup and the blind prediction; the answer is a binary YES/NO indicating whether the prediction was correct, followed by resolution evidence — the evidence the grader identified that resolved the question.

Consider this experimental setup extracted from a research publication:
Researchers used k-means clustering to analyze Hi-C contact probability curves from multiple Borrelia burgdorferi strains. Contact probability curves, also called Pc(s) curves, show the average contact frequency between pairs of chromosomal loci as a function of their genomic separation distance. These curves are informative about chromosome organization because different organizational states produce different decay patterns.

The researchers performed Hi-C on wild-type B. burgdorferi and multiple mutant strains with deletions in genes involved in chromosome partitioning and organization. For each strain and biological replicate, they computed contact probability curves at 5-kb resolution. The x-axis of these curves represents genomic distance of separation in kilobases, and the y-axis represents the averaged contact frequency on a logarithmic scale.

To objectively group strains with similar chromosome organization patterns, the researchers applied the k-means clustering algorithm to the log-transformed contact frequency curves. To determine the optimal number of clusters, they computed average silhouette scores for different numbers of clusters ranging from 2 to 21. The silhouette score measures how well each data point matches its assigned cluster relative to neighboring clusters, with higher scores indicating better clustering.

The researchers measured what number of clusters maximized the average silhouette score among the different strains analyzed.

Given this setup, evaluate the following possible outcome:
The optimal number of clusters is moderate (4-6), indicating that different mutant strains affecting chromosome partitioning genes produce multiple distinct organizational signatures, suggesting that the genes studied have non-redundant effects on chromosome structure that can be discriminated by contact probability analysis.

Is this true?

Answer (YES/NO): YES